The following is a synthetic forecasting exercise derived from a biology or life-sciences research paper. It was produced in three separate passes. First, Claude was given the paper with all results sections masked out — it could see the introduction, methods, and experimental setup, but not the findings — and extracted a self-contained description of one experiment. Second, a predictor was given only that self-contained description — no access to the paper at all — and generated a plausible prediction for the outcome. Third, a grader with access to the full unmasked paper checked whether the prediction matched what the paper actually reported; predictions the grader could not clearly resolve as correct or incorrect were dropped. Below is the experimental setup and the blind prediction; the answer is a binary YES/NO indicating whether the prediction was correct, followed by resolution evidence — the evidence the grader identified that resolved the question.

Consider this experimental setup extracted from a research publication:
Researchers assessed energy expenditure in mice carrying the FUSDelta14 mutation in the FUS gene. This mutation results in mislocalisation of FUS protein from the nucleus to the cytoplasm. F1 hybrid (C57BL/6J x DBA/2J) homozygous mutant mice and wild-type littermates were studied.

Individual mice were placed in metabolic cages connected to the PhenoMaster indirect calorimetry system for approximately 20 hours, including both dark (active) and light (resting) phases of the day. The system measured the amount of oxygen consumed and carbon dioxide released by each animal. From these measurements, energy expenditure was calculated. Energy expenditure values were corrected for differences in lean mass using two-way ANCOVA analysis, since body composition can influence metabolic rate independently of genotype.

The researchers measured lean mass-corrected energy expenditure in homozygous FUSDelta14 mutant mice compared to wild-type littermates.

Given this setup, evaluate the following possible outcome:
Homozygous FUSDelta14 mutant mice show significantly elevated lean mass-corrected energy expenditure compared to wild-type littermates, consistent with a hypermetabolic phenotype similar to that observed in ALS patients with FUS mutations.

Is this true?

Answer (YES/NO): NO